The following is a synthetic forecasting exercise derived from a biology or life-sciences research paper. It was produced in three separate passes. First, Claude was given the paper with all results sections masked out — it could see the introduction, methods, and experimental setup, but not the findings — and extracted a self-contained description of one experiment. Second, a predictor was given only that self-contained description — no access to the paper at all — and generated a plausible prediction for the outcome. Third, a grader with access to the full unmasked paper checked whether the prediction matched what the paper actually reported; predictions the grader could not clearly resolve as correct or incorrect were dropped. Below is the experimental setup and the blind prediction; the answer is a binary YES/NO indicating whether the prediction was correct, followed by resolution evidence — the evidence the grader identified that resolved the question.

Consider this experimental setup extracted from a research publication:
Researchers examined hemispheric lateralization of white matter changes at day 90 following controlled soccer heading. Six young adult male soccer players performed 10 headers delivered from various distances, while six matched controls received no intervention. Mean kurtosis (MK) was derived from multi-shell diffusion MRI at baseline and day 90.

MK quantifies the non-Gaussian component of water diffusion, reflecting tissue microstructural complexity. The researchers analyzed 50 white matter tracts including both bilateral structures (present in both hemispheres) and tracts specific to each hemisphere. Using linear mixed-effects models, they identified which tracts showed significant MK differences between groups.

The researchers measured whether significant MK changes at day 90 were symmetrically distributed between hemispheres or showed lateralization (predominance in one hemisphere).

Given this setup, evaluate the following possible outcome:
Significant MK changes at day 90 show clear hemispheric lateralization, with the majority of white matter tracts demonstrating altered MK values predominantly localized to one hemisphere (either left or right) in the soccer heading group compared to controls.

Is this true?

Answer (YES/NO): YES